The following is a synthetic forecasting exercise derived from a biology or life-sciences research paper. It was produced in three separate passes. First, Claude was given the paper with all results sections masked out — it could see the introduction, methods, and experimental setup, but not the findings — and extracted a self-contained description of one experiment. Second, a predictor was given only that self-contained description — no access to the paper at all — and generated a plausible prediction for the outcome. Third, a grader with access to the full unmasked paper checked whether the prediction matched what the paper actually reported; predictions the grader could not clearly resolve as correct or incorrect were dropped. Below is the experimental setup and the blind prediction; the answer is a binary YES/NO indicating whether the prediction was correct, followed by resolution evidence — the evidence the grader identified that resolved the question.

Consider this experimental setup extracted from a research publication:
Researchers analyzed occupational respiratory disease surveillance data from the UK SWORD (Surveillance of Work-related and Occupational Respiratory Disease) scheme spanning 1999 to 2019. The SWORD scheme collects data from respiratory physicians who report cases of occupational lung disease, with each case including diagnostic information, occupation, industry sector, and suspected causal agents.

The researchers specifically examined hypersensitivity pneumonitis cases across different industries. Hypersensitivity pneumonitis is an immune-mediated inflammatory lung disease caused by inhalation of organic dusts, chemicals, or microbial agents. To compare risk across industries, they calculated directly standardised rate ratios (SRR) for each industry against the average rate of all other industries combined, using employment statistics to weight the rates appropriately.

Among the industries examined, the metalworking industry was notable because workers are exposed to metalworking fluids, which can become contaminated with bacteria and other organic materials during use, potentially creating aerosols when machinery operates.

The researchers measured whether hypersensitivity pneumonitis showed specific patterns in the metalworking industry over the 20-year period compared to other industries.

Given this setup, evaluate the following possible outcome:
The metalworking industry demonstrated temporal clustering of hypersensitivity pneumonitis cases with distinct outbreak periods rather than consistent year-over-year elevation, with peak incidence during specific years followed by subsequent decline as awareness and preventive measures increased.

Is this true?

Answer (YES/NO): NO